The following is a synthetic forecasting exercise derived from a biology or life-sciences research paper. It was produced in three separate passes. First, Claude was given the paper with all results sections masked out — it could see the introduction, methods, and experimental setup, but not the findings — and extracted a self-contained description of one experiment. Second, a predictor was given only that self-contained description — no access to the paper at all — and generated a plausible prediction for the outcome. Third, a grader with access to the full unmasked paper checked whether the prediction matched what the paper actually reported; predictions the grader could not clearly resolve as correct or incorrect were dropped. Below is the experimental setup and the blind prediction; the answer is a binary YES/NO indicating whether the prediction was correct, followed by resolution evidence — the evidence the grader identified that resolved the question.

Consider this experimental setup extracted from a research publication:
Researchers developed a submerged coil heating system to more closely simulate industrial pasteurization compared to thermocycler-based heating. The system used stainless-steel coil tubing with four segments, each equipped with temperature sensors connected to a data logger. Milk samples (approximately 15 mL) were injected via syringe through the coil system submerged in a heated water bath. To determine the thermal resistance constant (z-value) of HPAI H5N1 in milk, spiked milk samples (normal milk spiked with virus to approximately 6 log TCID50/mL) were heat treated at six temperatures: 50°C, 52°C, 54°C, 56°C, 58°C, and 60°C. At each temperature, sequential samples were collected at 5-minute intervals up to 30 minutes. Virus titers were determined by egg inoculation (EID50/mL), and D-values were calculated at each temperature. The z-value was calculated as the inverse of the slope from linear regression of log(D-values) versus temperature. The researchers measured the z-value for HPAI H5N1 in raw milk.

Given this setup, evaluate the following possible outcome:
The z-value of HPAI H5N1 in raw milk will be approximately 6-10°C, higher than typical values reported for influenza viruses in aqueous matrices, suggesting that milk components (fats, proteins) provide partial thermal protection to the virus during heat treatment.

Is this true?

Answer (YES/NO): YES